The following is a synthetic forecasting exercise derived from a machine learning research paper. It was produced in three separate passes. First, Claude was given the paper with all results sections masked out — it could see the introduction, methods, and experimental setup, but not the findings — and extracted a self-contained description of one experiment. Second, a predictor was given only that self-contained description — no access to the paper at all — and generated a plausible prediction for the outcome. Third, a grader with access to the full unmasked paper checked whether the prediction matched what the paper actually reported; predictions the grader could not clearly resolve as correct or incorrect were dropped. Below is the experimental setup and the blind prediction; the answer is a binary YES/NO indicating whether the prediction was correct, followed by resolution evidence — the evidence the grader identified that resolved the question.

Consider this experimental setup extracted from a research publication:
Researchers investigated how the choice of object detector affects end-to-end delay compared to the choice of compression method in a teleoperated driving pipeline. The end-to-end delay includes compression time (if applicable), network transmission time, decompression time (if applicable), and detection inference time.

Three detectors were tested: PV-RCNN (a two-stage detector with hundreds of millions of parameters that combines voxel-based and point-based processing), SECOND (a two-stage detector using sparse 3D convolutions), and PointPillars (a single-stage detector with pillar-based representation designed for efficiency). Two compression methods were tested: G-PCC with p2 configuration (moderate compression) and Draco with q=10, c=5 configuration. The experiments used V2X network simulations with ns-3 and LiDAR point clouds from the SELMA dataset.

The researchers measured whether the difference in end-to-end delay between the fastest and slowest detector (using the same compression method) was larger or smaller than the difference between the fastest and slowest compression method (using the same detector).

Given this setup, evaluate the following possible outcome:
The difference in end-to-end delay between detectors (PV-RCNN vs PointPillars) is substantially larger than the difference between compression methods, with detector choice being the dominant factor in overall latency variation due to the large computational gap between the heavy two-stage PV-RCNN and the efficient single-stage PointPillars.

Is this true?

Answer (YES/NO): NO